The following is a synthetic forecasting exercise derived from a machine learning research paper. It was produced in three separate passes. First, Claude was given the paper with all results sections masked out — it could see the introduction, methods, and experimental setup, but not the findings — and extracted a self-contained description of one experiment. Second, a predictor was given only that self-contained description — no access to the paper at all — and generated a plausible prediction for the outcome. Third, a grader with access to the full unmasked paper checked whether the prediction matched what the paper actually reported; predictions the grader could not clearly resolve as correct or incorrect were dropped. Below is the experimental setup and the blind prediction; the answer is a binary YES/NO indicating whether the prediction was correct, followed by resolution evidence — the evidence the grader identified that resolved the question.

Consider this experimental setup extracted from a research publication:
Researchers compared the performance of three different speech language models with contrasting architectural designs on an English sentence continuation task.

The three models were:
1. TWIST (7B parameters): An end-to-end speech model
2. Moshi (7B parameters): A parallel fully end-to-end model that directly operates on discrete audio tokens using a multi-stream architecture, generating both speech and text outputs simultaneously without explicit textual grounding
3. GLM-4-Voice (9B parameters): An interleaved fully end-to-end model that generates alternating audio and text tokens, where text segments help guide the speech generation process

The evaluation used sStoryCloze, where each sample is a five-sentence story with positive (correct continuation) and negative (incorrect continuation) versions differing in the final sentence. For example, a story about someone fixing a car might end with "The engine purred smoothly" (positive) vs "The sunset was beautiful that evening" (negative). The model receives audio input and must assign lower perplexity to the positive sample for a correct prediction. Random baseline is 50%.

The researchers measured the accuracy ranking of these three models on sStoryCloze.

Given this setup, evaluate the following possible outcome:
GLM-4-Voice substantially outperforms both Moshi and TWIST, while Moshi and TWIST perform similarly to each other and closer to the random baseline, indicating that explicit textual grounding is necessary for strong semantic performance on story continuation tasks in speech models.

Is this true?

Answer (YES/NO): NO